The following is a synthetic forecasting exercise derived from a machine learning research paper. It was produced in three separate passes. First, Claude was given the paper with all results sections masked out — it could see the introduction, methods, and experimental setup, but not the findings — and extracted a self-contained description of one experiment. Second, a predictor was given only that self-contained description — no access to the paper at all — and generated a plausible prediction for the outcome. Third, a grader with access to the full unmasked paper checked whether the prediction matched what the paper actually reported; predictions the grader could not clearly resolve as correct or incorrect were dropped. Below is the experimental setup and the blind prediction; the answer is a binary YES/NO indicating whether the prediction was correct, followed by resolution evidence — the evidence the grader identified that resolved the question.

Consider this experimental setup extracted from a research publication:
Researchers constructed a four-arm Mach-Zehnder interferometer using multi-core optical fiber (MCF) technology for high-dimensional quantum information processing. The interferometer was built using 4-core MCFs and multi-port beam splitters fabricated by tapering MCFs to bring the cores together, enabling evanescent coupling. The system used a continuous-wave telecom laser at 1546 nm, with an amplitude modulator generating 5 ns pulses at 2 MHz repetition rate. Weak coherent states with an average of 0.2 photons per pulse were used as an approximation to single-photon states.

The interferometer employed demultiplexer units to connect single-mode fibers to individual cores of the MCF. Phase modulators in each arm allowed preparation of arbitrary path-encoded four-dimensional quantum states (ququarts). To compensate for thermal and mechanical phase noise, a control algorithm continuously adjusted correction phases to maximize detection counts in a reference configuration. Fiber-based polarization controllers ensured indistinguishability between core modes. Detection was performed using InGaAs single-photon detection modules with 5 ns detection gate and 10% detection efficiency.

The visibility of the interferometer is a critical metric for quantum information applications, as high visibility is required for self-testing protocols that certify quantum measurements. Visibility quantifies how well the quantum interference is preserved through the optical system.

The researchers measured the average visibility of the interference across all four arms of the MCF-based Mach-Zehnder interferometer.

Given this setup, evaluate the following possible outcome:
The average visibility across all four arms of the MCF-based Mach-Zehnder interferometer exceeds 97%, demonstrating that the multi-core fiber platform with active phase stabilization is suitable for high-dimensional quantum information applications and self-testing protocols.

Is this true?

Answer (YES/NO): YES